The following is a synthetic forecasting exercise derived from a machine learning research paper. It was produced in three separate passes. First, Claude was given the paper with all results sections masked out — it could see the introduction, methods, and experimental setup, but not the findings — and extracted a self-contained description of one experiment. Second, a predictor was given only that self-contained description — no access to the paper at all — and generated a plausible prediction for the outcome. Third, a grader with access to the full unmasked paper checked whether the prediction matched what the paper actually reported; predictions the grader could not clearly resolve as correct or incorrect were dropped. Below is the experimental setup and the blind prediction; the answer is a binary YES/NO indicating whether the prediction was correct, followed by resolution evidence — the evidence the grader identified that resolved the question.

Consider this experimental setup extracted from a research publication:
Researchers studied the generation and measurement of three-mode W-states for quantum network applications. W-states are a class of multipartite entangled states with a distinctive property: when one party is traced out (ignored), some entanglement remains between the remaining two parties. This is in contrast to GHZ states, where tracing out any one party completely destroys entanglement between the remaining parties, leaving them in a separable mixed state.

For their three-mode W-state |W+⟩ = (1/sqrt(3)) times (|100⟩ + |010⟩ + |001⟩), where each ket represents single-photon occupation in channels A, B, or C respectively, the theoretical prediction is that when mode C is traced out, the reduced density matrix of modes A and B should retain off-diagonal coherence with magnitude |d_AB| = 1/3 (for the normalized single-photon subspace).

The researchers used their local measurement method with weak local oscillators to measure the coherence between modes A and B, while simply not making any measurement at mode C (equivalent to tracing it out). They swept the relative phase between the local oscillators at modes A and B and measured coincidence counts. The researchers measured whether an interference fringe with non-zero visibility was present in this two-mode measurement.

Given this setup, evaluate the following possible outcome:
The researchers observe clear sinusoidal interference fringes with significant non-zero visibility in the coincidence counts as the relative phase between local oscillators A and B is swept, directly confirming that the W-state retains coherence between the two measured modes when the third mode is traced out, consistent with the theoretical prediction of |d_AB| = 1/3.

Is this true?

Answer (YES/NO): NO